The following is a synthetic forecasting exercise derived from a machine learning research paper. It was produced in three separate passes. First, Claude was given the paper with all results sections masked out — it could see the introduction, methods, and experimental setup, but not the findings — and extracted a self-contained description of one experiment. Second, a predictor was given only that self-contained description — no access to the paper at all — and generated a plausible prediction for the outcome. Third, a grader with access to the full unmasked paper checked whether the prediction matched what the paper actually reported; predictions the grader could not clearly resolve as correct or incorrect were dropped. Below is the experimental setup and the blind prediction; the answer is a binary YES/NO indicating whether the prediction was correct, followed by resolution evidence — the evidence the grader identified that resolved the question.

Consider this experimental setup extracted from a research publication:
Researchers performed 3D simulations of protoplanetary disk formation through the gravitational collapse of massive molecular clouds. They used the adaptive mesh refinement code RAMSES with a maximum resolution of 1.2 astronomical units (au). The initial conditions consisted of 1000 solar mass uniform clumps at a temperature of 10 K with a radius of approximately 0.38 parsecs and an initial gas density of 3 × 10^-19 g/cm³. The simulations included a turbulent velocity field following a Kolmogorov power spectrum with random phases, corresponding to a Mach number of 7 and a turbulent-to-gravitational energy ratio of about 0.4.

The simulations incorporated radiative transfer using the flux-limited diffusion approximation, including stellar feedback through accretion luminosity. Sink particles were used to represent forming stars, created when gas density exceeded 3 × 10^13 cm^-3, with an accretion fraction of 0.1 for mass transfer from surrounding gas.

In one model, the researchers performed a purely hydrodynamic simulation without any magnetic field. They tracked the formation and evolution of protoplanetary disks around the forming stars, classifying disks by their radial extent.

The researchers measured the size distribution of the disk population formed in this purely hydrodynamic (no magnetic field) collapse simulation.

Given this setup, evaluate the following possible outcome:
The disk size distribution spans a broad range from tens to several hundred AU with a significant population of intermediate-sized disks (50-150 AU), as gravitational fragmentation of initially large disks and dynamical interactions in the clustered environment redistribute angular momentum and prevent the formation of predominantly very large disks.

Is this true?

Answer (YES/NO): NO